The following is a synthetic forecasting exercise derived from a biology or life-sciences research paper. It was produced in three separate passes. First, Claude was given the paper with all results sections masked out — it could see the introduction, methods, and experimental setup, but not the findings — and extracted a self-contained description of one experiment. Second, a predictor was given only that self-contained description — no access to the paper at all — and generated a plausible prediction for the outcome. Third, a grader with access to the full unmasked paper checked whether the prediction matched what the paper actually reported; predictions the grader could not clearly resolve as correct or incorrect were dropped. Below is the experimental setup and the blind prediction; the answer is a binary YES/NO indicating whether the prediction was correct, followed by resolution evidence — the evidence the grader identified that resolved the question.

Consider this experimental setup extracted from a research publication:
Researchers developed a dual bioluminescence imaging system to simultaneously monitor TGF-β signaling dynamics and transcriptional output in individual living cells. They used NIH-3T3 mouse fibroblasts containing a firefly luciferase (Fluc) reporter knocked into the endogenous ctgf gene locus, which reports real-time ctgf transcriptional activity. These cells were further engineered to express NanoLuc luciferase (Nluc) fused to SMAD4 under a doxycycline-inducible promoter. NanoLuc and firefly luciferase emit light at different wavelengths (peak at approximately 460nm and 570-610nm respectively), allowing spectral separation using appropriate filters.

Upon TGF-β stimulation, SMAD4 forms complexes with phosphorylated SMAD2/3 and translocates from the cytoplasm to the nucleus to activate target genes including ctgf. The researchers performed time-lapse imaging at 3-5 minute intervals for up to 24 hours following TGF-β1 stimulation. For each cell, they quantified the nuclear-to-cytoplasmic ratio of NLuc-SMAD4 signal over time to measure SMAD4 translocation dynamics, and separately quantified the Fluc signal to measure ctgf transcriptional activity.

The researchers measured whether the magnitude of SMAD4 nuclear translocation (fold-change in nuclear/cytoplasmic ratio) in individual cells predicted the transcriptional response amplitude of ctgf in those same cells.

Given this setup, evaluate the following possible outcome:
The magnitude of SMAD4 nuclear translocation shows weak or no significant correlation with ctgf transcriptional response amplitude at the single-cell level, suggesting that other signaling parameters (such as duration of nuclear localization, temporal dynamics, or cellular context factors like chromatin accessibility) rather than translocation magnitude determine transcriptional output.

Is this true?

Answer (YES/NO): YES